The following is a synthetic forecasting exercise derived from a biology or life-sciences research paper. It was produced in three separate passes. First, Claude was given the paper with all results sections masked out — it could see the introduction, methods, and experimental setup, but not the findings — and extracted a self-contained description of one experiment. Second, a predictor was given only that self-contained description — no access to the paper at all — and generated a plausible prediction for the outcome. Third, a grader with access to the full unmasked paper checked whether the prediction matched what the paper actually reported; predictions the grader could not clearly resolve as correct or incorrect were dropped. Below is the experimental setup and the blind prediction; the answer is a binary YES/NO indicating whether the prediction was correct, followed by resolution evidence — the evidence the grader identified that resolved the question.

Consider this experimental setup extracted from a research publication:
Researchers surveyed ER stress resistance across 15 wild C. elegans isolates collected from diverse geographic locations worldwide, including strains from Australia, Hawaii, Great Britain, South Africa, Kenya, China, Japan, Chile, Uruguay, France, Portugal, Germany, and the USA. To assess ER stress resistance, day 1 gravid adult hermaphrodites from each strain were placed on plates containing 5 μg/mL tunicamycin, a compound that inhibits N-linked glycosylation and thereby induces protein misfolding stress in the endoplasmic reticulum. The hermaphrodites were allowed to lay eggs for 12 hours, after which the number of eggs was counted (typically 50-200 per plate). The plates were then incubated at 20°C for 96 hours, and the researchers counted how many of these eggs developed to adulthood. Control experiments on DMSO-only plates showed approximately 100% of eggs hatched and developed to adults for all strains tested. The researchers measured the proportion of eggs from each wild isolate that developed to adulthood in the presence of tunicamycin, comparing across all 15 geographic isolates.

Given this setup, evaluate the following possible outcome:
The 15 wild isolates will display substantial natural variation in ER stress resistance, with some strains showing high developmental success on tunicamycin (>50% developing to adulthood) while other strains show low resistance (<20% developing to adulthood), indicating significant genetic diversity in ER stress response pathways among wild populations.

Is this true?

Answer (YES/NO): NO